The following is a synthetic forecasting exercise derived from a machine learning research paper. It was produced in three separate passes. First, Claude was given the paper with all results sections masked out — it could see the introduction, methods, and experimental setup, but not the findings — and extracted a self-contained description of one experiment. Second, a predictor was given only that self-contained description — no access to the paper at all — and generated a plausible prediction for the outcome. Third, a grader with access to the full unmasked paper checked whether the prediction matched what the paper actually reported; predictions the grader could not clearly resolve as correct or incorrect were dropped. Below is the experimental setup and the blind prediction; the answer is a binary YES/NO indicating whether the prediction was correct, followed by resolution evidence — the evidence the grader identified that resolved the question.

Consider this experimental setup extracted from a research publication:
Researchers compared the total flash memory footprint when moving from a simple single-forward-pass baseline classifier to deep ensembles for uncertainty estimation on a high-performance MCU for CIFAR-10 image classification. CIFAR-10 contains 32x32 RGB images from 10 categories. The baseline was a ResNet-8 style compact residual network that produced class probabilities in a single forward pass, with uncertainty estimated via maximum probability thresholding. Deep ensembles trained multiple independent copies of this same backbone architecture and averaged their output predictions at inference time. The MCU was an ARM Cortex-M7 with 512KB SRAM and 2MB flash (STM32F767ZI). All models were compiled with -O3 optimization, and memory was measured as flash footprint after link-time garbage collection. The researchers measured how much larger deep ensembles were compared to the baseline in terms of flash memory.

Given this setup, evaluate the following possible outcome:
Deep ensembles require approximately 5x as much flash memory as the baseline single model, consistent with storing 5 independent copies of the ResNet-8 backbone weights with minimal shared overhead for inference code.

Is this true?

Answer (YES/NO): NO